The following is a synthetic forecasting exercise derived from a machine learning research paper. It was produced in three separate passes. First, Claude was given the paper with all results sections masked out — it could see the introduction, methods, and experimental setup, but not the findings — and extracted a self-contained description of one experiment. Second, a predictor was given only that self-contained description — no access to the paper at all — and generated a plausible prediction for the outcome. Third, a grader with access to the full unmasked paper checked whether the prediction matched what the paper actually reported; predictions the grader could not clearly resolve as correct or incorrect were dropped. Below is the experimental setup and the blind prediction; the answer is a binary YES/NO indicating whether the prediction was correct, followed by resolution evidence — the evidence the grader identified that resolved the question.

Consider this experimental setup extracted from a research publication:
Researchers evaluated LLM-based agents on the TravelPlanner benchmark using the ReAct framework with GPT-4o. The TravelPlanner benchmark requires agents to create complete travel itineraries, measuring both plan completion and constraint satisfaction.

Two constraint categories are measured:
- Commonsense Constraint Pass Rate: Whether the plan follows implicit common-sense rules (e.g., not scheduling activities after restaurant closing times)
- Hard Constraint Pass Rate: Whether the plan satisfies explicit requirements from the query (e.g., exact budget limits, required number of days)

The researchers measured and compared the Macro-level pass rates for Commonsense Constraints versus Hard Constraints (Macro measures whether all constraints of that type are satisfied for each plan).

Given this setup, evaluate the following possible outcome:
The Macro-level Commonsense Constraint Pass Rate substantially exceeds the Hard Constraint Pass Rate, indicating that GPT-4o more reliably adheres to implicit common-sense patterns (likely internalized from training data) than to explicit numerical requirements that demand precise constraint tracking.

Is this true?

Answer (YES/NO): NO